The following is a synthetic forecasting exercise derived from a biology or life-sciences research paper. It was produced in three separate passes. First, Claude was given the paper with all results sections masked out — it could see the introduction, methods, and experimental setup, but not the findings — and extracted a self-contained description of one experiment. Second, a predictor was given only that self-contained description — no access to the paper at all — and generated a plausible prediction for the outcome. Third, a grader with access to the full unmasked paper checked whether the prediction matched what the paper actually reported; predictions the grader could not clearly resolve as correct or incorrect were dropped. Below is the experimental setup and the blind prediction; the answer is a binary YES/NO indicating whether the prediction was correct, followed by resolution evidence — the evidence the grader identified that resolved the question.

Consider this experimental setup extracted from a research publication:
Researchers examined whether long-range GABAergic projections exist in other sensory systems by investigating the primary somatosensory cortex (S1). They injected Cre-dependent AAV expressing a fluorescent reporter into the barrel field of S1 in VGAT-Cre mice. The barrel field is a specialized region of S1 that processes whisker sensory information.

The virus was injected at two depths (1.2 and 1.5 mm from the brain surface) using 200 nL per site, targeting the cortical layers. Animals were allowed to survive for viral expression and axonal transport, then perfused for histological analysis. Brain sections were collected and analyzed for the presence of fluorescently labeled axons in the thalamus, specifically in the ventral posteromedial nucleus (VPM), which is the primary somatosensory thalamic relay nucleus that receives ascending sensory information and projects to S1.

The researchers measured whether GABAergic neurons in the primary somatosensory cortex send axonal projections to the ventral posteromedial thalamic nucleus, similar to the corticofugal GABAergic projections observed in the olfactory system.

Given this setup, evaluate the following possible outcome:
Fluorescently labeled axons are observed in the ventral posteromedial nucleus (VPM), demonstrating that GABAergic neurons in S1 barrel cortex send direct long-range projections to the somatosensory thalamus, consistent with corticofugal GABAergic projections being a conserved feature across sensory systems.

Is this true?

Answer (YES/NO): YES